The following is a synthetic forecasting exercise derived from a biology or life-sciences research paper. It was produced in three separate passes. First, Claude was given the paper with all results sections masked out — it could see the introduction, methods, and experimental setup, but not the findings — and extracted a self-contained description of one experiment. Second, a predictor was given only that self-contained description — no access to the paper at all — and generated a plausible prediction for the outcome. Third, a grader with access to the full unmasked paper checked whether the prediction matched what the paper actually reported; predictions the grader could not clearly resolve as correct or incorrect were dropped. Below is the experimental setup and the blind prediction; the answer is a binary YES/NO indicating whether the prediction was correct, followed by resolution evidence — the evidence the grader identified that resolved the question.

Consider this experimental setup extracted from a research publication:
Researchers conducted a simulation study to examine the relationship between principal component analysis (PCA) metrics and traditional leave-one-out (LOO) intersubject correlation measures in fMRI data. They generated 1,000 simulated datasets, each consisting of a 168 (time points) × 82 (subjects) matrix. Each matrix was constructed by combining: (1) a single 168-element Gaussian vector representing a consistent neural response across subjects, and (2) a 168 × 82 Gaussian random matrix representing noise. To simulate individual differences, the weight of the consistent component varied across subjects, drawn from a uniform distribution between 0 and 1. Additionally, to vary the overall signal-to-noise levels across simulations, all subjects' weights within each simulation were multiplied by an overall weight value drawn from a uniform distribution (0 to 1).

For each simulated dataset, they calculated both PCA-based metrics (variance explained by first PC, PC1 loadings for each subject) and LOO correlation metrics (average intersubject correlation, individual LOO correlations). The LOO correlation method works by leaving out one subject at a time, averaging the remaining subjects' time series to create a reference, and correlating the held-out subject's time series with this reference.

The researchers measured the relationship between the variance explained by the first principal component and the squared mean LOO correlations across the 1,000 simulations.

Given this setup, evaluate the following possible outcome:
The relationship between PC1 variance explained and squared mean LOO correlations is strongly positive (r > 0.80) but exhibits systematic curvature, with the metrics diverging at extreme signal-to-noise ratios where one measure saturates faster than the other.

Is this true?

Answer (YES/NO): NO